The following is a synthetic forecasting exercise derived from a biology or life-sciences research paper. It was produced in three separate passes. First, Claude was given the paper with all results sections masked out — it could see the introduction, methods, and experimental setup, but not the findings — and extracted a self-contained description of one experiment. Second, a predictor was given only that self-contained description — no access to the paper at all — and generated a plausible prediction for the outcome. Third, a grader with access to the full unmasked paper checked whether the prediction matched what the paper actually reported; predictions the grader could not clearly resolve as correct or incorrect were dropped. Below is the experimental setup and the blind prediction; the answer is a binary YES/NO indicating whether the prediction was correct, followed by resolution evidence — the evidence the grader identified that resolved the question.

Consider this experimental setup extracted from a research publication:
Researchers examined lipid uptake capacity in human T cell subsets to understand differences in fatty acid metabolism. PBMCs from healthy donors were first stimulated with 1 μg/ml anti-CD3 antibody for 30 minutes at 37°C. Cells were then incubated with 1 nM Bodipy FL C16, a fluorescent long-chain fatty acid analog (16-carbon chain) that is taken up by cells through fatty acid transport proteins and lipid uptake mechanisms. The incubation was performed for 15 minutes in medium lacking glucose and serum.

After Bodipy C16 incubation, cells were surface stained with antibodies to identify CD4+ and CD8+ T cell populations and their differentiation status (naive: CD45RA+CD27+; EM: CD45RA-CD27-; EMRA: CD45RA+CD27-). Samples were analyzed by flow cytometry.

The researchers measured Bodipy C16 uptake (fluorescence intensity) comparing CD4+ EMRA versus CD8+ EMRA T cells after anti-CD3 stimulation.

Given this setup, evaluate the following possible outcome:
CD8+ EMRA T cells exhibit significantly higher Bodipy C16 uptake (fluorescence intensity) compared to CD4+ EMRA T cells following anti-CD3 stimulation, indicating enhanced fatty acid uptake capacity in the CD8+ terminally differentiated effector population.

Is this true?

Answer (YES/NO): NO